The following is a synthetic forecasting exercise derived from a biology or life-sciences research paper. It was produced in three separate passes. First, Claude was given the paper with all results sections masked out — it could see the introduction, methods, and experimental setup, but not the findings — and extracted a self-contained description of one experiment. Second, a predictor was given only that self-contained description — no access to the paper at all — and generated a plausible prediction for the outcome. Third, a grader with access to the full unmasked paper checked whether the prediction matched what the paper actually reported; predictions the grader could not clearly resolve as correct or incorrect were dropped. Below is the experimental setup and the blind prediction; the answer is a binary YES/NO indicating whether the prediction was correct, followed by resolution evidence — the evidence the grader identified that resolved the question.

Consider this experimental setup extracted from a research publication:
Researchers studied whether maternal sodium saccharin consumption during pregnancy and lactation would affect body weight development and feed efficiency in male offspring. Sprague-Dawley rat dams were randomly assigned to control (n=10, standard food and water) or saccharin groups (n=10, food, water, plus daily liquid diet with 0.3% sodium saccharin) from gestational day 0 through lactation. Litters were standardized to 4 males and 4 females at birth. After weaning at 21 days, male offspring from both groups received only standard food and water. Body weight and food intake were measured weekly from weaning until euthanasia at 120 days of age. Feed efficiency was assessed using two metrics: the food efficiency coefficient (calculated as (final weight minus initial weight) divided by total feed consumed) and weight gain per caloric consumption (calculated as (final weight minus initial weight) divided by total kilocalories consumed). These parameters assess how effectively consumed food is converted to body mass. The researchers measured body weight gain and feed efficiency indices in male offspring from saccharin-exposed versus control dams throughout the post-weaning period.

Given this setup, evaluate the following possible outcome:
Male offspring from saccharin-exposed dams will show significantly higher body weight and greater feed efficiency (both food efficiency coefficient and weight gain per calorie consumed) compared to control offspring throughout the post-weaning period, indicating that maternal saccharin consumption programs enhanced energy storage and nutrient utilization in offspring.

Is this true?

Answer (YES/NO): NO